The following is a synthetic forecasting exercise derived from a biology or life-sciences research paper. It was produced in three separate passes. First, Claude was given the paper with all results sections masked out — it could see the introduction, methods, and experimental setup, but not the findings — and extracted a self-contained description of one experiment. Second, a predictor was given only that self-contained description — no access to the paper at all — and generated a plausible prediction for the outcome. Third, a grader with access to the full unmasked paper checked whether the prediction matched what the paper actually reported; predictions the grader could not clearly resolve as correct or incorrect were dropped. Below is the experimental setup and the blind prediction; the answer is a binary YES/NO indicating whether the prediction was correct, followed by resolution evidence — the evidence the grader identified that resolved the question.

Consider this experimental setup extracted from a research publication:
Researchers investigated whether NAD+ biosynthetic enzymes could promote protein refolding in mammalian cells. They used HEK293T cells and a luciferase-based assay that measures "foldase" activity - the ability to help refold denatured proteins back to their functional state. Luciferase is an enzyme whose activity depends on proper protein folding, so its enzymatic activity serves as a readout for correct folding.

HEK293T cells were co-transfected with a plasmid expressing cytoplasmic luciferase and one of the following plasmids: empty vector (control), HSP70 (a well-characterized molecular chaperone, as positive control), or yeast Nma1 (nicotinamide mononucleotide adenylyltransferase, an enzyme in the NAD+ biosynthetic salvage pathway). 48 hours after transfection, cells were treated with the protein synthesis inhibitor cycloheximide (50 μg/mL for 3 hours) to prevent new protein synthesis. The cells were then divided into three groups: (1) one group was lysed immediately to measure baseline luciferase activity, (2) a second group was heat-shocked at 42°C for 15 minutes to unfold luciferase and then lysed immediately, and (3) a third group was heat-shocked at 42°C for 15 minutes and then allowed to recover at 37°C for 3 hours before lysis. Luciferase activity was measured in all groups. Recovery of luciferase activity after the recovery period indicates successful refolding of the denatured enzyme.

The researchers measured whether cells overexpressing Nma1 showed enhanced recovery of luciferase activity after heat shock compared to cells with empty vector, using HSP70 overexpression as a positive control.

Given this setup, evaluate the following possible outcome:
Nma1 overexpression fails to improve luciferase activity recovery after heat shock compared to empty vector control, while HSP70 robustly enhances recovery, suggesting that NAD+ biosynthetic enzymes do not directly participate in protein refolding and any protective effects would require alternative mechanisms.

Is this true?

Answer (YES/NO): NO